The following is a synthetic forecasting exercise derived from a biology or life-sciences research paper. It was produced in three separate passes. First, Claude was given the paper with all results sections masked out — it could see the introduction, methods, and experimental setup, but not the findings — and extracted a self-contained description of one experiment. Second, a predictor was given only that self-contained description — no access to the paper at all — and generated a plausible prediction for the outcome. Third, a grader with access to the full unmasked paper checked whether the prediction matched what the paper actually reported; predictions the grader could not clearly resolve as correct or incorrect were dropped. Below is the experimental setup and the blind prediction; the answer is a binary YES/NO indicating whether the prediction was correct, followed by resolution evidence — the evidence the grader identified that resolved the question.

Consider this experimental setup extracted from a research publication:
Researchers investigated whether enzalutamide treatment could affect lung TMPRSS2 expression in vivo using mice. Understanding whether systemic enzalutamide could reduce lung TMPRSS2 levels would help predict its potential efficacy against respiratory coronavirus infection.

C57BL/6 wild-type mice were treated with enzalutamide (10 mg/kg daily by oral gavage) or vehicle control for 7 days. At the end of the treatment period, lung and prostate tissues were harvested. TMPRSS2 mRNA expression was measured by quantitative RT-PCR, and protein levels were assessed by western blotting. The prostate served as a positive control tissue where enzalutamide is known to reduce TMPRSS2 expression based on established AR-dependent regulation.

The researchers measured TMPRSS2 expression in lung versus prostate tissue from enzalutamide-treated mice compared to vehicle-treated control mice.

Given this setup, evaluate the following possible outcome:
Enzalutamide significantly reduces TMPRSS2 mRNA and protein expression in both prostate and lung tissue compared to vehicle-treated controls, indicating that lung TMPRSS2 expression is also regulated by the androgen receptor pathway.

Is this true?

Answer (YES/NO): NO